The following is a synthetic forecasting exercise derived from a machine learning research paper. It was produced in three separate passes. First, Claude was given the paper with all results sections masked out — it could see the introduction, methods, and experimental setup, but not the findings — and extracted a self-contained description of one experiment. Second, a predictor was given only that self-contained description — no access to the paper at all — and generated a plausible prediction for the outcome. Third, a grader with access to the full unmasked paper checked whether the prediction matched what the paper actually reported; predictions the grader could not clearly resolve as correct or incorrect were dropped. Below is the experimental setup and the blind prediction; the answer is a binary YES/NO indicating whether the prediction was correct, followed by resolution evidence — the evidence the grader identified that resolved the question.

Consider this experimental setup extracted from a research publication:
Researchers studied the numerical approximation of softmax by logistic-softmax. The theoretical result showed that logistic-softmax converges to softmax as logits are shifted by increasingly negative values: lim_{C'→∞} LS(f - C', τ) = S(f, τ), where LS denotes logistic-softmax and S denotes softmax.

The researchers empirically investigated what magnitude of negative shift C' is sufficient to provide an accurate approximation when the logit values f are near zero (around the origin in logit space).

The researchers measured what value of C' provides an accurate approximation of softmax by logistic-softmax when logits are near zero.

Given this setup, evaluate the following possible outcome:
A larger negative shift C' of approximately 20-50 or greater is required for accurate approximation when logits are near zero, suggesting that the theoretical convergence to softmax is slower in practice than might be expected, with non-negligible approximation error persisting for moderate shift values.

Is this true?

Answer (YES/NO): NO